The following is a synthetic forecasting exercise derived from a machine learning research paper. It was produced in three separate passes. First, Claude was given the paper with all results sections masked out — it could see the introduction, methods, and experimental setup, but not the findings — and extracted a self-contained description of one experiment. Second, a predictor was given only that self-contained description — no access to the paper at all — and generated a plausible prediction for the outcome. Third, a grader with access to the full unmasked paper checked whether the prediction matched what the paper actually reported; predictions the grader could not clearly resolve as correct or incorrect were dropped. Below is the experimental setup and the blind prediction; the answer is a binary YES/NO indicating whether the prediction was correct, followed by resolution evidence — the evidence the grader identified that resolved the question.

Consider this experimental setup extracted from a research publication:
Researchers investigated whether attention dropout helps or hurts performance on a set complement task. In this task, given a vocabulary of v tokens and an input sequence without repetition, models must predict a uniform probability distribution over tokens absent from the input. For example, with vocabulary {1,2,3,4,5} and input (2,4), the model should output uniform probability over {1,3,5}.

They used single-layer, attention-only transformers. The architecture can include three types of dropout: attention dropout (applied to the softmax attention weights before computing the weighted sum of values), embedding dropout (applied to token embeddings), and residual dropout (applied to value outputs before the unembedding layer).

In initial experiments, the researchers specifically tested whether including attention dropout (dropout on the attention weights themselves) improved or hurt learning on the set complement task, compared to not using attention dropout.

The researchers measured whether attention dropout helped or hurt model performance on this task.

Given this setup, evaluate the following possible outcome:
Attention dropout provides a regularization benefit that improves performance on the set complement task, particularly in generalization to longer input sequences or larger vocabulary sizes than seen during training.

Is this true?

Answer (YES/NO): NO